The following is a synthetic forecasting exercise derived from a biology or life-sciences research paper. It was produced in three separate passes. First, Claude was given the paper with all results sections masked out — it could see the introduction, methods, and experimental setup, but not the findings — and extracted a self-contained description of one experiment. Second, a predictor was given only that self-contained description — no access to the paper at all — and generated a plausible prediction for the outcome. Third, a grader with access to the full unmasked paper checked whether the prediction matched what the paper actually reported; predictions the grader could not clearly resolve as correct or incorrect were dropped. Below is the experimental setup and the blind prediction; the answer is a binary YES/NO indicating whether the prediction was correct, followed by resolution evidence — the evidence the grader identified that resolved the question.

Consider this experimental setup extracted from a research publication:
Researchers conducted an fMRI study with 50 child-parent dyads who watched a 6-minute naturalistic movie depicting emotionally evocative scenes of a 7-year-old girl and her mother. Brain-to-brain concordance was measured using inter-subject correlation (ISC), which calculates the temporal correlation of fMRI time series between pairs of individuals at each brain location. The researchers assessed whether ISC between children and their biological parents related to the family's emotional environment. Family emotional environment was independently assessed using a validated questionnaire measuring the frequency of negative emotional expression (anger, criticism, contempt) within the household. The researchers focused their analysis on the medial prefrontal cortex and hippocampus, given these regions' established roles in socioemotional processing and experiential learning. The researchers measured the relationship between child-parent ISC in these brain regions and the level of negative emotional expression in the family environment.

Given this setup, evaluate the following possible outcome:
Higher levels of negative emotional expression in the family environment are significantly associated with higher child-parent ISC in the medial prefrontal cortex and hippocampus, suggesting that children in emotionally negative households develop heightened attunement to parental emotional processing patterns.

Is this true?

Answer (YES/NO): NO